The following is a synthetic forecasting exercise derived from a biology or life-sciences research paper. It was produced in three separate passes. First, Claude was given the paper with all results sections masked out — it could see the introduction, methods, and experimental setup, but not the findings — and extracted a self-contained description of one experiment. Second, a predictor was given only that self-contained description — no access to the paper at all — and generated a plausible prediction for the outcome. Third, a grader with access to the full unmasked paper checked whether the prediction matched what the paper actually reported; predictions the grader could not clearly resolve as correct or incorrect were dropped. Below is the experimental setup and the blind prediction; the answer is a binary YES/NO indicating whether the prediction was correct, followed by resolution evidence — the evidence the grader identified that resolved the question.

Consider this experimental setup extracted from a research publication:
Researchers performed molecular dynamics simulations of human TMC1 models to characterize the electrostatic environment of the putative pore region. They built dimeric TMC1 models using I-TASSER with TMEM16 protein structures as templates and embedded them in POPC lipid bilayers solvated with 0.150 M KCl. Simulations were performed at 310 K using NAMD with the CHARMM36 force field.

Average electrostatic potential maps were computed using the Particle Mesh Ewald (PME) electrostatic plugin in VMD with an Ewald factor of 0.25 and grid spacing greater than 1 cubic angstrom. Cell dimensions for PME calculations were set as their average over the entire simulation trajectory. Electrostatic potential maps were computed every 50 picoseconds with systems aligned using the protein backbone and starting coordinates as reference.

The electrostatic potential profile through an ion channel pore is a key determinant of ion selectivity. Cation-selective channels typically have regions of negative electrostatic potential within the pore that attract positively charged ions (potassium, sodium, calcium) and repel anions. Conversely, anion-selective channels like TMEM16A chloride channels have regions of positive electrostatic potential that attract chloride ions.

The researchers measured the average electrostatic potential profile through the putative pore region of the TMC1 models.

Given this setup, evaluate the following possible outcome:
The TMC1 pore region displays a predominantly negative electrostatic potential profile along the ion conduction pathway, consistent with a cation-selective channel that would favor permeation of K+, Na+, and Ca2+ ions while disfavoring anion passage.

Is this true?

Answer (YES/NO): YES